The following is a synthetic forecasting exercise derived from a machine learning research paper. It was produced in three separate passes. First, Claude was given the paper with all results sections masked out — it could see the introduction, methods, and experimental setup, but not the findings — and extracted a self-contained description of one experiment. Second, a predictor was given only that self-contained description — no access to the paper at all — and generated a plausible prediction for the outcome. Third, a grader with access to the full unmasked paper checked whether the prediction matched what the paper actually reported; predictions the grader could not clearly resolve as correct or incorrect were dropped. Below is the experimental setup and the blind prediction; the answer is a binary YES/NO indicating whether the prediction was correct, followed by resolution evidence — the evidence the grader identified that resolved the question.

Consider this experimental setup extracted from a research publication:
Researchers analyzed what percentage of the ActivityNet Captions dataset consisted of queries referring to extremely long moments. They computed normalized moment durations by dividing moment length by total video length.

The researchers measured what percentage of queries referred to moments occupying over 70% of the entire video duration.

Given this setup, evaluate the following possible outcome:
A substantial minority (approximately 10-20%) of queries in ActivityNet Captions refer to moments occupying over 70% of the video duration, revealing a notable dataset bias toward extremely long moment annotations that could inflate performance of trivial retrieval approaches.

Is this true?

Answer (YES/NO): YES